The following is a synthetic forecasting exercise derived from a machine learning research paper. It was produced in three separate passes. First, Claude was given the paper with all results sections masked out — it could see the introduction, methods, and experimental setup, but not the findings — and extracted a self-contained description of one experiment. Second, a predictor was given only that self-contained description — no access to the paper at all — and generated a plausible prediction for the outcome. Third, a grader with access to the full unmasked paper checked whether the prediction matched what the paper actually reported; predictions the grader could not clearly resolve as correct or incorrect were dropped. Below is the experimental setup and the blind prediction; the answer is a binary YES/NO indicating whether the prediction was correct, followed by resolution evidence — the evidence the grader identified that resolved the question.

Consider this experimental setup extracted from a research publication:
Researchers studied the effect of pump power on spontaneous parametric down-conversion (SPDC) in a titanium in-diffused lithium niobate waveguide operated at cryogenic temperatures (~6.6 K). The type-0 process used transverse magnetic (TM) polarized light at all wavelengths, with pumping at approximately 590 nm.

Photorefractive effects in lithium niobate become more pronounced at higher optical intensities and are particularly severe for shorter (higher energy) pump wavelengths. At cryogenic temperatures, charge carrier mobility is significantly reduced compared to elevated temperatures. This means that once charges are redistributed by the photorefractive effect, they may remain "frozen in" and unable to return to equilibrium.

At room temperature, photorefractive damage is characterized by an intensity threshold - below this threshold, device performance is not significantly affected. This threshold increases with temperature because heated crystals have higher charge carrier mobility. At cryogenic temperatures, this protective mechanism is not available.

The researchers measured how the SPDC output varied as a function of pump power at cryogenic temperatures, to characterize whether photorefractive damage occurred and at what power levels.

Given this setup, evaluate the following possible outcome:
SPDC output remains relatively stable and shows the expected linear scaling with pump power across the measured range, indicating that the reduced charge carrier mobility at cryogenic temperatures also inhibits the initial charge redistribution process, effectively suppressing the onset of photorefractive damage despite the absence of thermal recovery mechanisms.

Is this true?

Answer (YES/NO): NO